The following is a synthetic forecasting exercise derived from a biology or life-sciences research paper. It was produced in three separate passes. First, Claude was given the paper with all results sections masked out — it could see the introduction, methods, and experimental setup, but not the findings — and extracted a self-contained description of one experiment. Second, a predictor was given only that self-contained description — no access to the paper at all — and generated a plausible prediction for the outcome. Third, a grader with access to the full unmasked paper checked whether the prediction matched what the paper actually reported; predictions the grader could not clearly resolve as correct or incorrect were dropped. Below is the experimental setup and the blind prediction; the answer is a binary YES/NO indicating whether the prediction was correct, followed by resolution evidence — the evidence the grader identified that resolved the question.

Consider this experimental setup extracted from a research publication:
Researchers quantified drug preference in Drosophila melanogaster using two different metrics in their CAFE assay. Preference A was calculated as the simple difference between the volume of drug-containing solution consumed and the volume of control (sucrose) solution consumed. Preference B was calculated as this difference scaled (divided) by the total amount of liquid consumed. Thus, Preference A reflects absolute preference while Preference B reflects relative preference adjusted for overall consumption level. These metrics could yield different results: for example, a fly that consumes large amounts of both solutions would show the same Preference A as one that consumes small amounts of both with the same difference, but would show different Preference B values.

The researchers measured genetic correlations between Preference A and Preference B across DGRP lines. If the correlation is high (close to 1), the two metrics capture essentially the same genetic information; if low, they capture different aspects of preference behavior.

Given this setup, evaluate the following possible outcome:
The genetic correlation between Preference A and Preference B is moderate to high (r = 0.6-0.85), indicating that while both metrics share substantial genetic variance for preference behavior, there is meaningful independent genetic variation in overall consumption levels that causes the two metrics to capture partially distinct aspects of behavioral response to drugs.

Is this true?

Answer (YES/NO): NO